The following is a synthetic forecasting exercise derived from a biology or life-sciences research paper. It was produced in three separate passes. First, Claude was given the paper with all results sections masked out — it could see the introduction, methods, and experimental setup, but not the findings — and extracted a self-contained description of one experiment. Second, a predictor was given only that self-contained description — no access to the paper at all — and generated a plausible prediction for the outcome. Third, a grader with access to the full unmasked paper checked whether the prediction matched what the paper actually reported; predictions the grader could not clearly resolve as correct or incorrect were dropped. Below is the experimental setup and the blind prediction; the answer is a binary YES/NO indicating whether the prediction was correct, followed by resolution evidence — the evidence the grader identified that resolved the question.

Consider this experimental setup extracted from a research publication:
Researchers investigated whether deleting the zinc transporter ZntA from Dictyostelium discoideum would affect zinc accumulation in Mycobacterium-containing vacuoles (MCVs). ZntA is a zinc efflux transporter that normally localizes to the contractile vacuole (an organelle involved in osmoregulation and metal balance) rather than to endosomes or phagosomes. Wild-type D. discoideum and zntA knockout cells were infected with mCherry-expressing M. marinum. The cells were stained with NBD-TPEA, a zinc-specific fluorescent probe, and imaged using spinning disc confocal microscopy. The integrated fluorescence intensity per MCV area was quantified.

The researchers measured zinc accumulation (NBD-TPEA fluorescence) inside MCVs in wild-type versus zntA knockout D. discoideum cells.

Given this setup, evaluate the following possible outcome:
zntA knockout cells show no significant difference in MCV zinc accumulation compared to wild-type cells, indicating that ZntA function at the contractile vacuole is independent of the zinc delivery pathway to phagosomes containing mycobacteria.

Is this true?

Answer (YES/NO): NO